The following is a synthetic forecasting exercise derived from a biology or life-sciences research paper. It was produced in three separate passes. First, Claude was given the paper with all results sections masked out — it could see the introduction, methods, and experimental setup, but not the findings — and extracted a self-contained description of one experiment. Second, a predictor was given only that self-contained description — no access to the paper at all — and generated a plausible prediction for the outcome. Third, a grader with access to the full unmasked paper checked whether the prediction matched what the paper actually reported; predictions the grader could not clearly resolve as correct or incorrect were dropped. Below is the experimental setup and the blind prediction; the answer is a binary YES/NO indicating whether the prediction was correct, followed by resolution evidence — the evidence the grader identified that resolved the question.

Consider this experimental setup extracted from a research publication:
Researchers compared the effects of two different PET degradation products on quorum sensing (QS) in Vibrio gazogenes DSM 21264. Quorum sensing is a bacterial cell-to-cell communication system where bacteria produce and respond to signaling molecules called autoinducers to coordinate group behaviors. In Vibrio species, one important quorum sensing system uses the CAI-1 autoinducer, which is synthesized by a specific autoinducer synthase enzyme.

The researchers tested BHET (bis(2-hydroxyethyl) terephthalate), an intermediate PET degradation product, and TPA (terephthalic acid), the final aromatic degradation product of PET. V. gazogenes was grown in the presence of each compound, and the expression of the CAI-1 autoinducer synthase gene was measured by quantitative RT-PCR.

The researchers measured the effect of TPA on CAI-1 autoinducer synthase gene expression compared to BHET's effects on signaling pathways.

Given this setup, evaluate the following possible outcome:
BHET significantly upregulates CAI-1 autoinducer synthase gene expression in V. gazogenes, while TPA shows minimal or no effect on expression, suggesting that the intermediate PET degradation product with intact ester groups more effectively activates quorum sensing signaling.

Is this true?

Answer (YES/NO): NO